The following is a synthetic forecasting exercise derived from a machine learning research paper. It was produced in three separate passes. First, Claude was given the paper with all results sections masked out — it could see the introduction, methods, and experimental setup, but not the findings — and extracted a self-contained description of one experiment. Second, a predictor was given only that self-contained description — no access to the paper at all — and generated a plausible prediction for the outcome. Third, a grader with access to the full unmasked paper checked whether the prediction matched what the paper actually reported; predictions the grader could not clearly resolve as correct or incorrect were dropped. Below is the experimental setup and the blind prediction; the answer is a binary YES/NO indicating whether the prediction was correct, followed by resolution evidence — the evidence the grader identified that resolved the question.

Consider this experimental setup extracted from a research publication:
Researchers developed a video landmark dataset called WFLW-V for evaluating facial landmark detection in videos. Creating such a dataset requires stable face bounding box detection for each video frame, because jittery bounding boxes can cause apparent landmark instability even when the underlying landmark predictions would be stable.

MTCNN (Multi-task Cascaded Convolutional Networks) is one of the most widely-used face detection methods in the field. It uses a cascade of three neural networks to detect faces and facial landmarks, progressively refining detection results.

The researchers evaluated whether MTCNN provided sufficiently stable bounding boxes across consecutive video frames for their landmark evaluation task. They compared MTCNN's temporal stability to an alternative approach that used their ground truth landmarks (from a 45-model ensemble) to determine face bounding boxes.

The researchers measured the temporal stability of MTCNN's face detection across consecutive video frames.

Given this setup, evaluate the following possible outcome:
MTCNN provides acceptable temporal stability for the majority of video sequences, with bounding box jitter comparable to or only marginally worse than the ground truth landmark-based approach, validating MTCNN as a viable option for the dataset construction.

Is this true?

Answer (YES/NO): NO